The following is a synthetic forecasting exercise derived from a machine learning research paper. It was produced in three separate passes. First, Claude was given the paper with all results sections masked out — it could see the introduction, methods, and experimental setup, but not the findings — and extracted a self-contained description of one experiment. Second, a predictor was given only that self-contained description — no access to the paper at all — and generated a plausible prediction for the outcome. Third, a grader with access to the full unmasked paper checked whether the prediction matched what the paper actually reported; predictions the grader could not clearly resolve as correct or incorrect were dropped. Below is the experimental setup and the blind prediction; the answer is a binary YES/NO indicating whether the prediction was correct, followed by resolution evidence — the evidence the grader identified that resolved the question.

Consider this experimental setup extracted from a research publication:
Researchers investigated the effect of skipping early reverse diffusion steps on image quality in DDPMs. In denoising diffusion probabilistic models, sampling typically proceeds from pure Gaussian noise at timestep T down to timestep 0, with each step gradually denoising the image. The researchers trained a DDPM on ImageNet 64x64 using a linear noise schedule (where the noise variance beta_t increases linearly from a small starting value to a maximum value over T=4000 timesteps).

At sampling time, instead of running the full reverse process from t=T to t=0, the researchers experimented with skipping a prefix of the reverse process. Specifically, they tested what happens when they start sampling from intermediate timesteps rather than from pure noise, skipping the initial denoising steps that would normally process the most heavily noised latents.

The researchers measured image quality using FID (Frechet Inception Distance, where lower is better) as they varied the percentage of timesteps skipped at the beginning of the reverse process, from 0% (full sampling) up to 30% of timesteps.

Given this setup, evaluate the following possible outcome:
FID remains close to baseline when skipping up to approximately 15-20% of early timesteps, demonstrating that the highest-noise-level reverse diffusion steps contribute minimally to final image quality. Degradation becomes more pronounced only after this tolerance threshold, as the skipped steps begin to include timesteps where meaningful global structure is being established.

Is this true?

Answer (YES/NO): YES